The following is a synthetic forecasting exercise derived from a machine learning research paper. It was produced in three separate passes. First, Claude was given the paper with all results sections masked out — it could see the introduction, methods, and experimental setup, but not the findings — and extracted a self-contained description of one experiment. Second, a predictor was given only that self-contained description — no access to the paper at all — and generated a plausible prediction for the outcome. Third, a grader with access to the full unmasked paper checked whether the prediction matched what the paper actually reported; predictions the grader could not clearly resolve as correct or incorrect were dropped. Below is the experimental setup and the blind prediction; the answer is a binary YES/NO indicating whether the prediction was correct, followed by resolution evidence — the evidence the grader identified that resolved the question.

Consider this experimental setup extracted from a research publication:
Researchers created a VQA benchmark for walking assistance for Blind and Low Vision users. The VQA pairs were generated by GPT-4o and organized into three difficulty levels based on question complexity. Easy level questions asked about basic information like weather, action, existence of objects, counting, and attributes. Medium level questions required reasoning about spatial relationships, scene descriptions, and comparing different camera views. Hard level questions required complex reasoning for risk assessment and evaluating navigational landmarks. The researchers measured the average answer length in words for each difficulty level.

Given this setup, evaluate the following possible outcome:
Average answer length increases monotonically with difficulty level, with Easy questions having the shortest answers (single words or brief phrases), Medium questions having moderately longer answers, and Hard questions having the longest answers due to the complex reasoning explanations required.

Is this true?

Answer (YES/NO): YES